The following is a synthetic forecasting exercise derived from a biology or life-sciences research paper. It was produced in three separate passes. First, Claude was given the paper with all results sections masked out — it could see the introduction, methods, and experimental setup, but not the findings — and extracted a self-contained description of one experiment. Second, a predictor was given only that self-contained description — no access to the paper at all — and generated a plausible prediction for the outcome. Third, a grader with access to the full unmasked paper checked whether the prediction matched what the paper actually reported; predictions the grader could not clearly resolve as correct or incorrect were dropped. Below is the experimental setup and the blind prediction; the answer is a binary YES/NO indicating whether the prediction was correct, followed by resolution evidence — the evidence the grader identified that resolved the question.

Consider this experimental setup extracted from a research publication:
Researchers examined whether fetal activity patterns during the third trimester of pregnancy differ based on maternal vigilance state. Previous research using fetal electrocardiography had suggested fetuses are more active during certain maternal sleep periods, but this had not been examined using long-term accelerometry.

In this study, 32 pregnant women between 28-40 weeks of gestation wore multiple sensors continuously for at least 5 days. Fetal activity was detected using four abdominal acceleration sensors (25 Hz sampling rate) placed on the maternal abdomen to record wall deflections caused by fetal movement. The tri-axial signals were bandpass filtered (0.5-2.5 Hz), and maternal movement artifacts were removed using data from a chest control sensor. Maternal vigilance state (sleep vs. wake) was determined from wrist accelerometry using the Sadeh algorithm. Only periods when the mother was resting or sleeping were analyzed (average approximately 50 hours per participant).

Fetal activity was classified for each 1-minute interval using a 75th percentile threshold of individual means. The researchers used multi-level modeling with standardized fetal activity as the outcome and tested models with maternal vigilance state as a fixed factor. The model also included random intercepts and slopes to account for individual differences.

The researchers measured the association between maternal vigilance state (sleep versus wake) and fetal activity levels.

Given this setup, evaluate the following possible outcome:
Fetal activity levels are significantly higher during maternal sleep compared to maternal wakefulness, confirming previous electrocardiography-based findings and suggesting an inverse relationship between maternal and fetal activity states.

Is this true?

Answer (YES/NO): NO